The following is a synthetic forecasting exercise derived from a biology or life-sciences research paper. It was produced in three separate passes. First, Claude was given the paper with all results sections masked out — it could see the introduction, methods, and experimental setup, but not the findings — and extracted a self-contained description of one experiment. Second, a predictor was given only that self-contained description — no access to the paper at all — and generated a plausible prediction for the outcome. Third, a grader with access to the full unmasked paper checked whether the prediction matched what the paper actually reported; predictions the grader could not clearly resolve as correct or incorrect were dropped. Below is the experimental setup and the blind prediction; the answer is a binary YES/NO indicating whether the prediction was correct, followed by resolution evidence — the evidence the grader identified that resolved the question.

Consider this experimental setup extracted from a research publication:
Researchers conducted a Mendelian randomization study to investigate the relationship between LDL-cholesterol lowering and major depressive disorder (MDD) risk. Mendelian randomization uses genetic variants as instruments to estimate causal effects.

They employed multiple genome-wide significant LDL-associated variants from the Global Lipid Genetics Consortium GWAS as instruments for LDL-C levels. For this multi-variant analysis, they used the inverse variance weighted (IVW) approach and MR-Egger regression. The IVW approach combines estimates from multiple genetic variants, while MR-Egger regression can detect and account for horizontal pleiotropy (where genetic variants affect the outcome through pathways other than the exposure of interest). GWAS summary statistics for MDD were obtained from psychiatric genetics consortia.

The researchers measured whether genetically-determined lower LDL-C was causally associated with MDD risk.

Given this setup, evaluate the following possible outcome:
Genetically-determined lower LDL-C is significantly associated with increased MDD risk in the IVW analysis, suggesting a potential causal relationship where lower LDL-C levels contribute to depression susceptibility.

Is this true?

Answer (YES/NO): YES